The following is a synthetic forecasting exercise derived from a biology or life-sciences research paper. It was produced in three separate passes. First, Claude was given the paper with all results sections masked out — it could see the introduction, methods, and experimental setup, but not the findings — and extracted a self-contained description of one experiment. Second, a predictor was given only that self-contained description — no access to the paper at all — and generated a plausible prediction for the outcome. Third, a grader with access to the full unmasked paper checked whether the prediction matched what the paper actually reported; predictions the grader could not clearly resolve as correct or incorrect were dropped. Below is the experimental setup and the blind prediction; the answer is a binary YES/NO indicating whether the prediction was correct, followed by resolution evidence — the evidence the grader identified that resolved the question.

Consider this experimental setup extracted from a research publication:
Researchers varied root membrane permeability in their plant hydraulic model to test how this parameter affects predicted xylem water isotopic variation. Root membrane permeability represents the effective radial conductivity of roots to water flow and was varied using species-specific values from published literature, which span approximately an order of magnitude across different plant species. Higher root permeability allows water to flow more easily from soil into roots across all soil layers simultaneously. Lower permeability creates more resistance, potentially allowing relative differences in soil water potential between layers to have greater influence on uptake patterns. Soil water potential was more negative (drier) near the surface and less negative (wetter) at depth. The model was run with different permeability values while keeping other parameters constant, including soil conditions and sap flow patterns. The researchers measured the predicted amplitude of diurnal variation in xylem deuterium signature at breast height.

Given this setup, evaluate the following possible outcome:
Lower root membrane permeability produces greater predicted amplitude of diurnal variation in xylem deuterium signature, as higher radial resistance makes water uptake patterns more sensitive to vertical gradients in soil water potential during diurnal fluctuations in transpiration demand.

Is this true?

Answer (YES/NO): YES